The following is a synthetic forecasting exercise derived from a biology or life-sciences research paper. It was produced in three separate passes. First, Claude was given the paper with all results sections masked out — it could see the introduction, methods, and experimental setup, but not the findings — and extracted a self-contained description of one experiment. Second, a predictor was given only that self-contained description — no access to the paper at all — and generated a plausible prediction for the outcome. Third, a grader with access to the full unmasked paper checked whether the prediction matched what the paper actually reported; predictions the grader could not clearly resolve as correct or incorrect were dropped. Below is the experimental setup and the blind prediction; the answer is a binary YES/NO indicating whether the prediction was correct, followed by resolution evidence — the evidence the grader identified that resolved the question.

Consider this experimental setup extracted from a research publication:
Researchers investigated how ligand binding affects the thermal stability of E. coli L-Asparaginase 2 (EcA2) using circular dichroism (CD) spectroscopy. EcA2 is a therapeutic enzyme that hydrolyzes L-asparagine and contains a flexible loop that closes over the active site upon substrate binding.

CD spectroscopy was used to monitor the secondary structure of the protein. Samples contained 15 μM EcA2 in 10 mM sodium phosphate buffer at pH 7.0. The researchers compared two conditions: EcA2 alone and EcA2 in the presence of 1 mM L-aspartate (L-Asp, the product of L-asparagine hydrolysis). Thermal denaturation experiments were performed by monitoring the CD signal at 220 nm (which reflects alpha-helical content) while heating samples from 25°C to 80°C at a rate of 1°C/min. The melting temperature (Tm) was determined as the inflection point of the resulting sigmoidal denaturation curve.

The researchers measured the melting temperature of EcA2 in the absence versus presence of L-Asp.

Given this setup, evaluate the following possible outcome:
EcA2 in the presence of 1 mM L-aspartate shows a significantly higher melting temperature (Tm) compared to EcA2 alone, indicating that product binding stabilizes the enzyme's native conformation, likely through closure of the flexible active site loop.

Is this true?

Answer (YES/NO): NO